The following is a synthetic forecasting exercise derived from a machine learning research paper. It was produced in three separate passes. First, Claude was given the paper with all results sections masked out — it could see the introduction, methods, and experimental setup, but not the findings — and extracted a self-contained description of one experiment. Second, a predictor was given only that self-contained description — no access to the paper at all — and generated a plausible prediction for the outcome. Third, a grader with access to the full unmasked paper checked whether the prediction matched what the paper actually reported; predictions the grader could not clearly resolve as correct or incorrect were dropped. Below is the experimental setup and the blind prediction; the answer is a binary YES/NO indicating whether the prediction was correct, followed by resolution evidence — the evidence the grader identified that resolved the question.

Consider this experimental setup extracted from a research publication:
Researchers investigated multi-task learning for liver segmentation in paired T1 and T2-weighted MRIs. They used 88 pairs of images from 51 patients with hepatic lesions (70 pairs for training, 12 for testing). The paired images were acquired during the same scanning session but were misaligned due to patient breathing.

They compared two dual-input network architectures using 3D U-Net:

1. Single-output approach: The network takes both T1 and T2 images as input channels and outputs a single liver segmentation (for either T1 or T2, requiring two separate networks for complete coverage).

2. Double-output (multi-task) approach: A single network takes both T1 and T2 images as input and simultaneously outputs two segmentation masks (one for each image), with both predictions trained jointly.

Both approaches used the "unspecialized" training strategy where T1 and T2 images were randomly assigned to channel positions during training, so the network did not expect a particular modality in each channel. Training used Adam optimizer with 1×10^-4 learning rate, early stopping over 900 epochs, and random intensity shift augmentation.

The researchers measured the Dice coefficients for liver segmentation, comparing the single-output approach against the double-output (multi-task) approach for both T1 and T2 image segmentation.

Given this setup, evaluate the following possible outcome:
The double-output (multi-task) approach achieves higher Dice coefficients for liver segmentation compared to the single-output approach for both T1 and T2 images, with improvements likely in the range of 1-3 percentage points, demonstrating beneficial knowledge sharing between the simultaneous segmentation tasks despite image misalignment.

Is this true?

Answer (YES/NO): NO